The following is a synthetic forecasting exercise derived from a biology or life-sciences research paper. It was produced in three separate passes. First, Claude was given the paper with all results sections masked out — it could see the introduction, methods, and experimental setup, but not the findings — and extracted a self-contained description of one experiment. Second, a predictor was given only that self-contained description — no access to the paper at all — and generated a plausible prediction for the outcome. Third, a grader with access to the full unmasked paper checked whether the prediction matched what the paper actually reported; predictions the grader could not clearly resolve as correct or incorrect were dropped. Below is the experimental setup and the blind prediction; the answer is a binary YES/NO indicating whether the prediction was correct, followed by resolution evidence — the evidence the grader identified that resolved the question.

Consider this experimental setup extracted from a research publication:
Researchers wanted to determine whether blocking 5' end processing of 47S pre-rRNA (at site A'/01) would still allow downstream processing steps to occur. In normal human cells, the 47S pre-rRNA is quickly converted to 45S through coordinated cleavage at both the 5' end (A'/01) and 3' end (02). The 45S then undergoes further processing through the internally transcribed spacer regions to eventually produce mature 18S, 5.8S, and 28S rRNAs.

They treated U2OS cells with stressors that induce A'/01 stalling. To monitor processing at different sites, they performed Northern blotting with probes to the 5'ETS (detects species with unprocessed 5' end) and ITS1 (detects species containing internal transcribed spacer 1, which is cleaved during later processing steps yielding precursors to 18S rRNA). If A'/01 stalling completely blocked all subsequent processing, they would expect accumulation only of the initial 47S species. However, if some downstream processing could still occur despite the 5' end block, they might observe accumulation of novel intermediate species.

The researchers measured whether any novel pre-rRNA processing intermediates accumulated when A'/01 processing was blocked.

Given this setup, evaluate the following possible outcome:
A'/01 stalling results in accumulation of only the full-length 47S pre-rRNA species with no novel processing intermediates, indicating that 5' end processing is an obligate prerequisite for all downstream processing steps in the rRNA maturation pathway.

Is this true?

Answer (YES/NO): NO